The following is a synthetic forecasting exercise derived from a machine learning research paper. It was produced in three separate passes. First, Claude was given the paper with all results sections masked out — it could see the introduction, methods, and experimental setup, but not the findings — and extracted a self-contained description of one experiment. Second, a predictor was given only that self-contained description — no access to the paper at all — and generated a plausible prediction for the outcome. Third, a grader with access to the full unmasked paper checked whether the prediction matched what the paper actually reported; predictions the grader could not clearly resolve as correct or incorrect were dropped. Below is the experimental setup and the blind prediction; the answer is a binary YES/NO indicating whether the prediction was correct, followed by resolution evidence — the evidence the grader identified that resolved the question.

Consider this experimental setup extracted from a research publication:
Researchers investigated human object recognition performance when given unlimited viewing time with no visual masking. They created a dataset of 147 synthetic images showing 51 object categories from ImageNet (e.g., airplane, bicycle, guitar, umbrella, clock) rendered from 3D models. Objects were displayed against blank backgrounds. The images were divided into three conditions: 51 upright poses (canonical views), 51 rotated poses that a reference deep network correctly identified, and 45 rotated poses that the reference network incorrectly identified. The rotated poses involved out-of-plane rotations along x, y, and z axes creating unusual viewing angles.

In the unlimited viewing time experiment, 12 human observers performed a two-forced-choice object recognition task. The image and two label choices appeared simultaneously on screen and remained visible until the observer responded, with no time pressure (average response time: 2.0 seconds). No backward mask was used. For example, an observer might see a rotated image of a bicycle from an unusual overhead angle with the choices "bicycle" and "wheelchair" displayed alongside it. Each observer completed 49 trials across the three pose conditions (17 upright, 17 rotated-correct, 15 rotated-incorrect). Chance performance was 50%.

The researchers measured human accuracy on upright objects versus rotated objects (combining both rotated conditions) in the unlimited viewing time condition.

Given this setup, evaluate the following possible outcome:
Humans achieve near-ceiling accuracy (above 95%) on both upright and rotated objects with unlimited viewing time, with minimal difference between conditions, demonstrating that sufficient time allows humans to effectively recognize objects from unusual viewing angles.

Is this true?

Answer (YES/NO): YES